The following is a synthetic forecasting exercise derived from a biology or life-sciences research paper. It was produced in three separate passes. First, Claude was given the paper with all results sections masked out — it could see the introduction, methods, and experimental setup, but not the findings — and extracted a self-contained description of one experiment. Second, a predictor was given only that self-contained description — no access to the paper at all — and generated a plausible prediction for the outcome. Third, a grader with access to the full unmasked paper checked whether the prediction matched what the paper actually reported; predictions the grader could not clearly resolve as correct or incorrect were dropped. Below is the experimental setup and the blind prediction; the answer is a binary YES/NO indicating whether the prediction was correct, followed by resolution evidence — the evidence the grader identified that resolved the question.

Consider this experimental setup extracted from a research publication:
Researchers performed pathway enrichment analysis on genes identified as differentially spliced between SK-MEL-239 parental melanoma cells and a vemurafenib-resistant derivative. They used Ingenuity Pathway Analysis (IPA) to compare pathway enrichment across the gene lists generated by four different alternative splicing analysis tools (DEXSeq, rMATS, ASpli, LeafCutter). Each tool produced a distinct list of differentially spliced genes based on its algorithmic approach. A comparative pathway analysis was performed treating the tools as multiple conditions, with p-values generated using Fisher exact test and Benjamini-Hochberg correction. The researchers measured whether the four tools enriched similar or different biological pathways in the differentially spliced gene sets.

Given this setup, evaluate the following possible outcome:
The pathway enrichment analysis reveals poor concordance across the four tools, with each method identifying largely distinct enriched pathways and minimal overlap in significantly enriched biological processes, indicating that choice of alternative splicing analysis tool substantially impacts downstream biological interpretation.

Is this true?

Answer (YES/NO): NO